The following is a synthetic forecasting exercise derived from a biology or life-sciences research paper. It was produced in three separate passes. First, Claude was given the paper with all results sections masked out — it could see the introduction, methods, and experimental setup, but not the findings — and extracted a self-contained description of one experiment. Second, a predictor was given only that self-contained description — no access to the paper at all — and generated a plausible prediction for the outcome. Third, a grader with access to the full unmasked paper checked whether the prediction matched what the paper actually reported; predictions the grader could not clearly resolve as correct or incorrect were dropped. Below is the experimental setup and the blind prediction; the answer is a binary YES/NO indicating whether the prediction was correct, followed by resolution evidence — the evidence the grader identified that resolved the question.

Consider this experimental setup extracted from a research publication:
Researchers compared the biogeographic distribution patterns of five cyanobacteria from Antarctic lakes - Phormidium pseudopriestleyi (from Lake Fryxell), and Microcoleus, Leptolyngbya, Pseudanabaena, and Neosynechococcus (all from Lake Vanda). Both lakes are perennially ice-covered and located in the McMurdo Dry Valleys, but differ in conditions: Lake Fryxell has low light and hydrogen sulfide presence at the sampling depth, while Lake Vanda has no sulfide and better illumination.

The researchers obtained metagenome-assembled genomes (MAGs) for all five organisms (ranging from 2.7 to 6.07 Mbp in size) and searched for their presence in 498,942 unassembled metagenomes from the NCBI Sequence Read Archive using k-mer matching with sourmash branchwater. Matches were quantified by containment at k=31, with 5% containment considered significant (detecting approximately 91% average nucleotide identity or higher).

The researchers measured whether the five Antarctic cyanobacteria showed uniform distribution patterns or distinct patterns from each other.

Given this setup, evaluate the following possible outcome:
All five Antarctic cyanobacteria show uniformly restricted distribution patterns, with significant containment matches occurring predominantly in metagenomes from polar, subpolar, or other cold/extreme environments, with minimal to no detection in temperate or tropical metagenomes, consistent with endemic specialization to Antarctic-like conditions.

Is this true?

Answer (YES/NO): NO